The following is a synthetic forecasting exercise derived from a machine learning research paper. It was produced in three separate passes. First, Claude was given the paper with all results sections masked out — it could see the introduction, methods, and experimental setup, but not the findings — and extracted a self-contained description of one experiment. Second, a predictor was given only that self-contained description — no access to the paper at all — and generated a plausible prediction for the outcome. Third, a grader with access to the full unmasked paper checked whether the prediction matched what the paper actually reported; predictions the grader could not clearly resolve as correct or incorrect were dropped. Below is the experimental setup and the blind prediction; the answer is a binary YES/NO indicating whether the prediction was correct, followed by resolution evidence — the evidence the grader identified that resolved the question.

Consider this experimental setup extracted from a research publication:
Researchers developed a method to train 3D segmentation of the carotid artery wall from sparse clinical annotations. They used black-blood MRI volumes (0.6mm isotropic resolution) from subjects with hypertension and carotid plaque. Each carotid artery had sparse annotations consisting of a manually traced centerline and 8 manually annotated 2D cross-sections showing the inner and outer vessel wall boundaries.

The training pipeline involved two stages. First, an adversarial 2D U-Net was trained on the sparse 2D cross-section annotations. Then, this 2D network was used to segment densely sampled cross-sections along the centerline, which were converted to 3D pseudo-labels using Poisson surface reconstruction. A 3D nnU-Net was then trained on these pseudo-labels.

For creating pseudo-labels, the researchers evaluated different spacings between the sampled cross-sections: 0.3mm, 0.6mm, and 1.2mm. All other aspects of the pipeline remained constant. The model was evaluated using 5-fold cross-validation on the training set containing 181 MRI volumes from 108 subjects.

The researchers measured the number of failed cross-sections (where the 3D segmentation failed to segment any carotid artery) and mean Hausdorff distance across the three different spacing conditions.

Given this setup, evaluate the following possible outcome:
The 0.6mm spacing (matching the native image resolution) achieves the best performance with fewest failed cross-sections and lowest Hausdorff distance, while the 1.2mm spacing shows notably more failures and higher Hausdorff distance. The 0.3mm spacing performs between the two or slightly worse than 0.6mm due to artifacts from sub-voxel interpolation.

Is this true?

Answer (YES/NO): NO